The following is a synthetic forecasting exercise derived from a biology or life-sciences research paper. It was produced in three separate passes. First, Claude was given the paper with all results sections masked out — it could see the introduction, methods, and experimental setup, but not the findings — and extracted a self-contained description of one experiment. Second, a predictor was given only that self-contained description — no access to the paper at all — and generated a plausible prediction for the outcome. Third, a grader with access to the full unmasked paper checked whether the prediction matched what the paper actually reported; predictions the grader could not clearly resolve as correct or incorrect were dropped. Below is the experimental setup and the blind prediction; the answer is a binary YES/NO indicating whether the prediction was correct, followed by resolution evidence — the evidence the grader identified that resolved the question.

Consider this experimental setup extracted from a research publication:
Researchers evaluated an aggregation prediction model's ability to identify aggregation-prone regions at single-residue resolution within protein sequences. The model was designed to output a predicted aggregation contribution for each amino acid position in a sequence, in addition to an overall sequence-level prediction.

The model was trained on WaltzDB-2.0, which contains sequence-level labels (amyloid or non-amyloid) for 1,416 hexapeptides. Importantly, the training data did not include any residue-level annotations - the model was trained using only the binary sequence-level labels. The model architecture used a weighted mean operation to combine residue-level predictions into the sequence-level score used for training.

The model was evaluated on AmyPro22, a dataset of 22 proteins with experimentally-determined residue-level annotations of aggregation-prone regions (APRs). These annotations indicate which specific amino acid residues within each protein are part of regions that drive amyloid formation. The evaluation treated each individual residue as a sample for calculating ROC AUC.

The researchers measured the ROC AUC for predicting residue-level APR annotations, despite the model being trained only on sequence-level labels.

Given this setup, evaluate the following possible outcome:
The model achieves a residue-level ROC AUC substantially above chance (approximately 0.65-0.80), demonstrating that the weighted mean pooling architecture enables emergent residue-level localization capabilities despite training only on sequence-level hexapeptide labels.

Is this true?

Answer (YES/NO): YES